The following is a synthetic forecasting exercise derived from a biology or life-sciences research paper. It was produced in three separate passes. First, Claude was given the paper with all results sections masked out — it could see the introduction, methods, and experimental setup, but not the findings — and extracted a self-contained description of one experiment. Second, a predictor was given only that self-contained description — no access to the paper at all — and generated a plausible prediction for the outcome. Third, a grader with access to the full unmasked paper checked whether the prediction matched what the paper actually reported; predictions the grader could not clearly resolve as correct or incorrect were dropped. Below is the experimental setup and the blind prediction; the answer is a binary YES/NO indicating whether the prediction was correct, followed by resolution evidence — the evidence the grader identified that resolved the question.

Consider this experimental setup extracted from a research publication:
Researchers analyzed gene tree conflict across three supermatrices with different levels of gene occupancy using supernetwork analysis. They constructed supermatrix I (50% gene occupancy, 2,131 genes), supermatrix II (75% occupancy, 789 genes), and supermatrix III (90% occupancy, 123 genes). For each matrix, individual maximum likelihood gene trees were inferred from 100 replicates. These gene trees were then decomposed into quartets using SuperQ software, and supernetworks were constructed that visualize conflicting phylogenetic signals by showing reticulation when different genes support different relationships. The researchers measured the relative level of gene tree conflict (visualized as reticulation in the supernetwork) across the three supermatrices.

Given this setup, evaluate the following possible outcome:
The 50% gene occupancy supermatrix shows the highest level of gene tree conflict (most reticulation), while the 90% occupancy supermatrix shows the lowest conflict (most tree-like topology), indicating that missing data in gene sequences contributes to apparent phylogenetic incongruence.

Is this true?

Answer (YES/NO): NO